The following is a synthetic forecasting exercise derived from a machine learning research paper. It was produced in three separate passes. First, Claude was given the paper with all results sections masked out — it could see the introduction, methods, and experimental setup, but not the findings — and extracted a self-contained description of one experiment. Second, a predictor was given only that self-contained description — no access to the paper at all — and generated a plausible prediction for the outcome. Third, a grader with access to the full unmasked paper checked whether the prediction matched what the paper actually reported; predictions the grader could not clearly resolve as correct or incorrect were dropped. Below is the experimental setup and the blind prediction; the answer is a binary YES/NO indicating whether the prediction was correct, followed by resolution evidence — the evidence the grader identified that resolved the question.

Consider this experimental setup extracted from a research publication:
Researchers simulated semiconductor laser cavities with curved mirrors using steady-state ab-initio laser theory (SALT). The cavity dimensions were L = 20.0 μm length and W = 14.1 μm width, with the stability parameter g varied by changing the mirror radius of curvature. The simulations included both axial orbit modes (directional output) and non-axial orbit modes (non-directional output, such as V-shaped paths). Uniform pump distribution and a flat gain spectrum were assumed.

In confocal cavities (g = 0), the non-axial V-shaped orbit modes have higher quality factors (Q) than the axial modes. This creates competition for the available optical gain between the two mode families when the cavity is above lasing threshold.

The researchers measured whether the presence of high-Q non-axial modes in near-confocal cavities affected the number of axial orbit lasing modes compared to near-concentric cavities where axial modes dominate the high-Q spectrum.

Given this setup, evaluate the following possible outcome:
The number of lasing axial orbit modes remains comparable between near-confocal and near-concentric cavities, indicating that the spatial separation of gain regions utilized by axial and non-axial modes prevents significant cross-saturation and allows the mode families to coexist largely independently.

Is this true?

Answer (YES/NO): NO